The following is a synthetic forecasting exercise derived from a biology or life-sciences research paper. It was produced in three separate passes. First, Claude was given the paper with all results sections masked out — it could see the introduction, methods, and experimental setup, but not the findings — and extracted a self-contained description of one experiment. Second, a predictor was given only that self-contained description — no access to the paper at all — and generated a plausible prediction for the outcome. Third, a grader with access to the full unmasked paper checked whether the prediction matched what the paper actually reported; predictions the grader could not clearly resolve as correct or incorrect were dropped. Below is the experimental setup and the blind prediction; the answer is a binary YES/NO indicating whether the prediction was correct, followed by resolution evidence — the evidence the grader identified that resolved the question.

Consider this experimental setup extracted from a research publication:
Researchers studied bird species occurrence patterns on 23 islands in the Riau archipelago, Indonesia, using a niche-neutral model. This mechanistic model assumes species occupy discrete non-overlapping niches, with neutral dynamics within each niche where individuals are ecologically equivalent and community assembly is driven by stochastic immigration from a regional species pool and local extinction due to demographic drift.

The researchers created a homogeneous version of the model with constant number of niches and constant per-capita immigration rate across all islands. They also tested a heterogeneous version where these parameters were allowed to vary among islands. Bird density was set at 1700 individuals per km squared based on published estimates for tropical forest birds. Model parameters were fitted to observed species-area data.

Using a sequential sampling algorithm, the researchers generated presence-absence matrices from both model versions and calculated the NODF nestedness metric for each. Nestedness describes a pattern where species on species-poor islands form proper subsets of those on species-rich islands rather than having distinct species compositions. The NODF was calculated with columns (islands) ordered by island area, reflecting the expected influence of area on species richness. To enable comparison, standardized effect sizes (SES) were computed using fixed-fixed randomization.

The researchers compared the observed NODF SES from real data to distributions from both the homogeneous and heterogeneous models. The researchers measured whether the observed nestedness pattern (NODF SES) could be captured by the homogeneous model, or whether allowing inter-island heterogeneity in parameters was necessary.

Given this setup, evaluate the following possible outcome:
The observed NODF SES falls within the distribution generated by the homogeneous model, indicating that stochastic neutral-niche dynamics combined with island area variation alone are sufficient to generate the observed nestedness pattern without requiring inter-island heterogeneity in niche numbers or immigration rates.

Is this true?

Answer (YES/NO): NO